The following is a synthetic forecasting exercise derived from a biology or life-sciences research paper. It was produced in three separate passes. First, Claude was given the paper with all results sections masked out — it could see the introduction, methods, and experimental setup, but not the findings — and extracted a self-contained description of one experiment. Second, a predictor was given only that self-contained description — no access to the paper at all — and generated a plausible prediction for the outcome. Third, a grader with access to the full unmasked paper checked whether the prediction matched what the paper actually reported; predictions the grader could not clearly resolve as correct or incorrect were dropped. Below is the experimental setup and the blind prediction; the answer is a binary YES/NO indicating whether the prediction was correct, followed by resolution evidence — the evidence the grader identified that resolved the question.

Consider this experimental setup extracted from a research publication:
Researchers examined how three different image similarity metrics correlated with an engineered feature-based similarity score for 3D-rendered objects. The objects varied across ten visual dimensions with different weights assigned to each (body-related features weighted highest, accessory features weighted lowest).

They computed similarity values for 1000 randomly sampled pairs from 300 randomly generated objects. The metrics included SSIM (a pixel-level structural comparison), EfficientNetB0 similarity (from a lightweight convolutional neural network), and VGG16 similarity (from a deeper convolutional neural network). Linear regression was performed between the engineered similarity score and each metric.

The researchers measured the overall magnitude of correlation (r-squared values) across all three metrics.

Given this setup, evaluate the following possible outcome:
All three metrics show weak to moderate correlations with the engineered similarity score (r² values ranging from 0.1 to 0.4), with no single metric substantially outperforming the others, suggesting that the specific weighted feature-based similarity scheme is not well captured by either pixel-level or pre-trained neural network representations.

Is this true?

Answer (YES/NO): NO